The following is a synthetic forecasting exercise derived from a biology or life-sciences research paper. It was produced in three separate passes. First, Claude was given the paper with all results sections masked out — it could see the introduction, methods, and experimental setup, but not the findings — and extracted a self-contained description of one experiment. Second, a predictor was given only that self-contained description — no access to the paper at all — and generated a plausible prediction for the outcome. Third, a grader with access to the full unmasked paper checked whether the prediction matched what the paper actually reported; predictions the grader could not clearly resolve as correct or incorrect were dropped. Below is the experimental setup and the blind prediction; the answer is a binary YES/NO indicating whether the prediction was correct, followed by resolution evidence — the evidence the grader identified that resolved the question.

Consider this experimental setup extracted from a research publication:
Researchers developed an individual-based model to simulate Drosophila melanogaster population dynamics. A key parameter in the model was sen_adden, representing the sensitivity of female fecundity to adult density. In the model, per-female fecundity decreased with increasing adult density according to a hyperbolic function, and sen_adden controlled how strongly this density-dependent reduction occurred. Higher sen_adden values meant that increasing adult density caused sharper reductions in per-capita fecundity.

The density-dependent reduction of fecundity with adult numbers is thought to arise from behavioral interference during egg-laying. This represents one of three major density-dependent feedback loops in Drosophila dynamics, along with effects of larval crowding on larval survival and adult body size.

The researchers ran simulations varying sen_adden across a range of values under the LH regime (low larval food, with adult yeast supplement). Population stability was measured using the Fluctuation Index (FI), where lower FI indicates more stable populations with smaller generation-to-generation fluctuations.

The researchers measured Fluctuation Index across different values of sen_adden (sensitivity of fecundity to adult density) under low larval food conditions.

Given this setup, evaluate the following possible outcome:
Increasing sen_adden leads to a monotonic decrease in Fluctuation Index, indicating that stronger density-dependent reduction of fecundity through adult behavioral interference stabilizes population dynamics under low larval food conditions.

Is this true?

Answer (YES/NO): NO